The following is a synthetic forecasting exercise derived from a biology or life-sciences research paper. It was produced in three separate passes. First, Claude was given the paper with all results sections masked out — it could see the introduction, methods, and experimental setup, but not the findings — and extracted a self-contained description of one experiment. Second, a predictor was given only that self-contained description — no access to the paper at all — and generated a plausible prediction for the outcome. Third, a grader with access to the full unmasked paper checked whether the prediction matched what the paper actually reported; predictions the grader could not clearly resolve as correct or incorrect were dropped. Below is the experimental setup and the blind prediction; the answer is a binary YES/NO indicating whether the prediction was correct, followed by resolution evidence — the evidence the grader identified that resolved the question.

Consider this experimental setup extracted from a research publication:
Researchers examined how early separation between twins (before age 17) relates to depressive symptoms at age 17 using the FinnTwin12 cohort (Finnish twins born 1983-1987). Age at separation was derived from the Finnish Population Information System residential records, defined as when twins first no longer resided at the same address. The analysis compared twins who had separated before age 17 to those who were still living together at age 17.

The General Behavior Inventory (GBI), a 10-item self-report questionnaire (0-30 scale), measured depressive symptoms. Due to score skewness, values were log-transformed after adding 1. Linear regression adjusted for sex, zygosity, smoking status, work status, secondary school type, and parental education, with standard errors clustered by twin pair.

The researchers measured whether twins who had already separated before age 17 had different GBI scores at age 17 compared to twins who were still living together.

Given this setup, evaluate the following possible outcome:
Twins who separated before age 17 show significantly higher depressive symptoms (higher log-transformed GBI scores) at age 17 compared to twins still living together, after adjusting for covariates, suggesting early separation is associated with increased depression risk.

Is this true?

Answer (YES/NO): YES